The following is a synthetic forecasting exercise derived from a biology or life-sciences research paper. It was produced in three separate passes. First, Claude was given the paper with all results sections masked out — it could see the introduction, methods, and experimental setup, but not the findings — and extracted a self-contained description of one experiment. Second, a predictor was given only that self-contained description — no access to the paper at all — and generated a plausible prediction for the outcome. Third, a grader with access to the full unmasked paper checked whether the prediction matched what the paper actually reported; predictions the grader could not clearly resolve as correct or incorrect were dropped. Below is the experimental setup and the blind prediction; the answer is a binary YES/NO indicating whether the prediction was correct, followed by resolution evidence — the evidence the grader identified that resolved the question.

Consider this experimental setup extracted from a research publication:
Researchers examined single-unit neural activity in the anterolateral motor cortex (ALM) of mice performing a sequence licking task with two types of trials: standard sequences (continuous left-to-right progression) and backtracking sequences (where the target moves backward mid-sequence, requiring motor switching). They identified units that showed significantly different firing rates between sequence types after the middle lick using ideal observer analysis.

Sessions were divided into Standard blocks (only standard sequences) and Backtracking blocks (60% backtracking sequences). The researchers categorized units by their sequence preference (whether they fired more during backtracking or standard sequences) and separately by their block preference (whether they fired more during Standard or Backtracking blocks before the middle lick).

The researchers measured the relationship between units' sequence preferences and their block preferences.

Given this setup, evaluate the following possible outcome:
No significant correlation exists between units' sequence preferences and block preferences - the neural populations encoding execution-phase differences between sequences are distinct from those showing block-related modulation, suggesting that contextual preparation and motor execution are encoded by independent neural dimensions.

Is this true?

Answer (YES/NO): NO